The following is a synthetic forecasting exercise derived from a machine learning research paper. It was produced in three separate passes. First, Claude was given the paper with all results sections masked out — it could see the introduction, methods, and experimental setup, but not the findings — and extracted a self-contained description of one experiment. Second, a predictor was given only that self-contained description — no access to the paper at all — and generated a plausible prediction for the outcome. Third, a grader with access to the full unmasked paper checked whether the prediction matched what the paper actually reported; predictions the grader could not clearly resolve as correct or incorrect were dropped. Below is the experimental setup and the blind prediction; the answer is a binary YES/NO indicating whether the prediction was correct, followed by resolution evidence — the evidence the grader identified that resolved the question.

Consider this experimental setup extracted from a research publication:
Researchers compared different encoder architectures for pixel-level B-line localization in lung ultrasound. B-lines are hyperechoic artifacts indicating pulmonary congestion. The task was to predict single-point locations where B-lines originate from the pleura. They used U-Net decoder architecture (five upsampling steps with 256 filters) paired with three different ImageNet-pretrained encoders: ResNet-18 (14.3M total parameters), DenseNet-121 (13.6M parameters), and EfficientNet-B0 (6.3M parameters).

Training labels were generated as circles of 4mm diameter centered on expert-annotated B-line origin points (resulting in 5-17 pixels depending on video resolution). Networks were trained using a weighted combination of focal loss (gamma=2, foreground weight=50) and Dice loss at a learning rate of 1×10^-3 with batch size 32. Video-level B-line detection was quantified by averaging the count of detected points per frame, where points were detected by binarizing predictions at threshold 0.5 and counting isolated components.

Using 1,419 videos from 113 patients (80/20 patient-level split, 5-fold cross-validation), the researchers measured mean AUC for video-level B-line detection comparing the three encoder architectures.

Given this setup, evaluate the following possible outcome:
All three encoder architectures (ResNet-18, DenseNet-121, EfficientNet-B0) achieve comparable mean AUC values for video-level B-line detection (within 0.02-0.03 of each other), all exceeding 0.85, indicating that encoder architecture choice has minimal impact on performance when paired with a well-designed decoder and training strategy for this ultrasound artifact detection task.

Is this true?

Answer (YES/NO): YES